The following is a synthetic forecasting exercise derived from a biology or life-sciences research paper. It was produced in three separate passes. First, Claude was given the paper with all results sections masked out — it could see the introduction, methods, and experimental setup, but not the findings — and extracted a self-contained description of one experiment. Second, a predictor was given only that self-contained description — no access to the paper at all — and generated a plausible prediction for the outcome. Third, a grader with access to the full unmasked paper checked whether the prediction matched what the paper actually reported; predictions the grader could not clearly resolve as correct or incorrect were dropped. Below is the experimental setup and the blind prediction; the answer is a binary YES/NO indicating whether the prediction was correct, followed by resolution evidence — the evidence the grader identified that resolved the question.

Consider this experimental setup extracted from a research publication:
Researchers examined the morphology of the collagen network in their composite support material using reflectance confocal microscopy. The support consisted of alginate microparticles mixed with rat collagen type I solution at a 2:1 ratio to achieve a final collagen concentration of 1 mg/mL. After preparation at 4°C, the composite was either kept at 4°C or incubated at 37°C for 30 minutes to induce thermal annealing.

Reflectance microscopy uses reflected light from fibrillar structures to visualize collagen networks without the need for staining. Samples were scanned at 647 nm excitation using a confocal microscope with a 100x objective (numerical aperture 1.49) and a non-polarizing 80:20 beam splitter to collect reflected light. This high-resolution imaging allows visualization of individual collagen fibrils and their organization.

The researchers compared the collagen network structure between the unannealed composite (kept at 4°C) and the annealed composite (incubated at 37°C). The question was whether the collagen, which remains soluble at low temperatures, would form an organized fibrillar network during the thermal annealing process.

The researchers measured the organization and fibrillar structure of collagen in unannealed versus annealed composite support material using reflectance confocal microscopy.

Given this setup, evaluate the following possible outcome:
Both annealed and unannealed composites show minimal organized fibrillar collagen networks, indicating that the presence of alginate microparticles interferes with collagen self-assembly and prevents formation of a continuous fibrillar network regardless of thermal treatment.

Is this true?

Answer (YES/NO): NO